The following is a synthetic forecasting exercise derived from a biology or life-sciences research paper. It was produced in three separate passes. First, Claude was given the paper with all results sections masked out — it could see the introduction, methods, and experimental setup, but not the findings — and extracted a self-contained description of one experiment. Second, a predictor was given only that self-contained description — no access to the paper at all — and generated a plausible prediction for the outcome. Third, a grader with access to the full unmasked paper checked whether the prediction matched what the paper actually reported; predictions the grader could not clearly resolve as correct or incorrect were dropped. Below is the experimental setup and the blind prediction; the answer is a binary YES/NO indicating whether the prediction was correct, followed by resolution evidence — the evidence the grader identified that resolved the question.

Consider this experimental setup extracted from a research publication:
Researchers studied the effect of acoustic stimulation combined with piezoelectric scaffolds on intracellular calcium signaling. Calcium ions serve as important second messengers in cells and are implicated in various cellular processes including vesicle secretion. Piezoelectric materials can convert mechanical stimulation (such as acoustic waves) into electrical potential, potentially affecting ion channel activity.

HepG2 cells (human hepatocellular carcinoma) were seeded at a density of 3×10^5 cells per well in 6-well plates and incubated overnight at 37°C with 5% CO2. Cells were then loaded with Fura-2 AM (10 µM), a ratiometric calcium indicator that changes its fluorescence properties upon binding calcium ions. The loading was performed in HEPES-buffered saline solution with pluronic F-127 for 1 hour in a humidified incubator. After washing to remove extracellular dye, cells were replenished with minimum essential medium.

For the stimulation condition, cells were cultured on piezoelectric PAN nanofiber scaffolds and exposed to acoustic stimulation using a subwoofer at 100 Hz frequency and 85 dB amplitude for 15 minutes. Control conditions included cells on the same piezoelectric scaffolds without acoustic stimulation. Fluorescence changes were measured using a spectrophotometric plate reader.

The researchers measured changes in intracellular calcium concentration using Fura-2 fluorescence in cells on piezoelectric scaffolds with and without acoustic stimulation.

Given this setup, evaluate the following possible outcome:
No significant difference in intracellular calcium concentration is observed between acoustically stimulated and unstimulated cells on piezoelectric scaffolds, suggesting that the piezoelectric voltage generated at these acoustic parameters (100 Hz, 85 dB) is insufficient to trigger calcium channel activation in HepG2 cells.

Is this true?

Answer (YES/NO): NO